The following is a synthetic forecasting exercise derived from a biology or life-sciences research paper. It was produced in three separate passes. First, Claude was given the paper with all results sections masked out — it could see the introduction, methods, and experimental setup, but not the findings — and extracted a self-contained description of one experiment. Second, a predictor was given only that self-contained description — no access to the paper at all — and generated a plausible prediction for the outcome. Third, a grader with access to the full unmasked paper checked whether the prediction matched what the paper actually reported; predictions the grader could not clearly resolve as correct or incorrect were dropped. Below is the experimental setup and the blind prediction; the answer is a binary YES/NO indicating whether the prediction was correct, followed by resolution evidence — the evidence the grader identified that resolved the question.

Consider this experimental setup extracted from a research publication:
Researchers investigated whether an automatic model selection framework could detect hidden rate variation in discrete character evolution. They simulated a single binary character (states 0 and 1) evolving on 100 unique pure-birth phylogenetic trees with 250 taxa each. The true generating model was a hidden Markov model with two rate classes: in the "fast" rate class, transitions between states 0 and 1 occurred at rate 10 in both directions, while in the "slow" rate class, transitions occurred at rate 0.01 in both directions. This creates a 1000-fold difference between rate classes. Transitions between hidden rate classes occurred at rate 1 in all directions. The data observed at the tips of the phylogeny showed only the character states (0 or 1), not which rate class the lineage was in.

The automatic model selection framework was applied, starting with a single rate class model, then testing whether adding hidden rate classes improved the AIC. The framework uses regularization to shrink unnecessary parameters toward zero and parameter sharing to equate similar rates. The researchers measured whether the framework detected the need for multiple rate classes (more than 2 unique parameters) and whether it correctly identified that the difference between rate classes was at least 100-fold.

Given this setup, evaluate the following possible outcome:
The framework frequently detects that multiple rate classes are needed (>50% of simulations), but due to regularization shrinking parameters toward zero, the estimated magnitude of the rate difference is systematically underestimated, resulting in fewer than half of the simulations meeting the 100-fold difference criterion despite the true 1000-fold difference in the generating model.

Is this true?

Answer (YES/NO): NO